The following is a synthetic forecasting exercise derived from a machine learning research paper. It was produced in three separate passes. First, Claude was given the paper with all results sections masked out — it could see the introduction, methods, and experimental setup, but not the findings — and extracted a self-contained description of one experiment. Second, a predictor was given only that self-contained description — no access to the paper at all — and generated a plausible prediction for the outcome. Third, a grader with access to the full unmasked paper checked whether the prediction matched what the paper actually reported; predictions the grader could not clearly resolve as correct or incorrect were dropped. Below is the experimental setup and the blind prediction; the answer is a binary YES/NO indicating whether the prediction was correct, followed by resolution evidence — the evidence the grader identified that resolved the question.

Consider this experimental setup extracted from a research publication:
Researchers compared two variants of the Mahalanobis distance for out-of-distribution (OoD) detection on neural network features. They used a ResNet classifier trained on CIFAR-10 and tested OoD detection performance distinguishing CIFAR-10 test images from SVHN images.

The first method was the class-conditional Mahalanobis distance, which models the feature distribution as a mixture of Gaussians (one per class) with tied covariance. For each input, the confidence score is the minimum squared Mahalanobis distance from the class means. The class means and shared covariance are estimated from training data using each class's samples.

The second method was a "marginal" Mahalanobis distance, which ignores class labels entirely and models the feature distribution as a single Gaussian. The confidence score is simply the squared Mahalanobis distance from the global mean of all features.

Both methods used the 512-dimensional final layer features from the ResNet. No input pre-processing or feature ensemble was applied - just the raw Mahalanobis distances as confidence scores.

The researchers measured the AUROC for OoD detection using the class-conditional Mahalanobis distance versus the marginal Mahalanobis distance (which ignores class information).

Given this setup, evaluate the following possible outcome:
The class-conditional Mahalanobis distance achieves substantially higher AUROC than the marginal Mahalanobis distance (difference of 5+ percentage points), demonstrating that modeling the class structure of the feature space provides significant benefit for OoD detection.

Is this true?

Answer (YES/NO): NO